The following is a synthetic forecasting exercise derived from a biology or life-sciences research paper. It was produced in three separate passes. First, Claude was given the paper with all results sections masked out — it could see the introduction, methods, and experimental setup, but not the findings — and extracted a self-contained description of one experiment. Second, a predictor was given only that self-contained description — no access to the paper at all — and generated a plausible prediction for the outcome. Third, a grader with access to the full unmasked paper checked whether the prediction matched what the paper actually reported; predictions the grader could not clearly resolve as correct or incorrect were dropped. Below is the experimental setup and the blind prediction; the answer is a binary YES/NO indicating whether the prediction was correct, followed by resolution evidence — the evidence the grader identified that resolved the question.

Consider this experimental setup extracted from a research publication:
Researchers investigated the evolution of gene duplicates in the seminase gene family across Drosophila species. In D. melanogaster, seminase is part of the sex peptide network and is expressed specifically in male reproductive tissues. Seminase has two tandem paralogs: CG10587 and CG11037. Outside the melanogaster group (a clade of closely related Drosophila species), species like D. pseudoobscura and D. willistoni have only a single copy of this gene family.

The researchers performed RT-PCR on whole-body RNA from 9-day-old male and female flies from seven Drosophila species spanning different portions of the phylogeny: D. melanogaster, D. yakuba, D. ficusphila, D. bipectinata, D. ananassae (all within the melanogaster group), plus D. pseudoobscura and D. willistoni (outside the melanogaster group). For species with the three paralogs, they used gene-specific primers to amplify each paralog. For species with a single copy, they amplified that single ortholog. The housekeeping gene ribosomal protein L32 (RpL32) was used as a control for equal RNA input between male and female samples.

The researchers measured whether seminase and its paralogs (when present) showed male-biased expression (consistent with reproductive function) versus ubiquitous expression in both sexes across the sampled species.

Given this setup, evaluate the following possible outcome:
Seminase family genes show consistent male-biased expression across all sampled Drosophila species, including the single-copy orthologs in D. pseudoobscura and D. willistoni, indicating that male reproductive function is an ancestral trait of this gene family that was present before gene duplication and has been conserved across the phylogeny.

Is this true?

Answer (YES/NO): YES